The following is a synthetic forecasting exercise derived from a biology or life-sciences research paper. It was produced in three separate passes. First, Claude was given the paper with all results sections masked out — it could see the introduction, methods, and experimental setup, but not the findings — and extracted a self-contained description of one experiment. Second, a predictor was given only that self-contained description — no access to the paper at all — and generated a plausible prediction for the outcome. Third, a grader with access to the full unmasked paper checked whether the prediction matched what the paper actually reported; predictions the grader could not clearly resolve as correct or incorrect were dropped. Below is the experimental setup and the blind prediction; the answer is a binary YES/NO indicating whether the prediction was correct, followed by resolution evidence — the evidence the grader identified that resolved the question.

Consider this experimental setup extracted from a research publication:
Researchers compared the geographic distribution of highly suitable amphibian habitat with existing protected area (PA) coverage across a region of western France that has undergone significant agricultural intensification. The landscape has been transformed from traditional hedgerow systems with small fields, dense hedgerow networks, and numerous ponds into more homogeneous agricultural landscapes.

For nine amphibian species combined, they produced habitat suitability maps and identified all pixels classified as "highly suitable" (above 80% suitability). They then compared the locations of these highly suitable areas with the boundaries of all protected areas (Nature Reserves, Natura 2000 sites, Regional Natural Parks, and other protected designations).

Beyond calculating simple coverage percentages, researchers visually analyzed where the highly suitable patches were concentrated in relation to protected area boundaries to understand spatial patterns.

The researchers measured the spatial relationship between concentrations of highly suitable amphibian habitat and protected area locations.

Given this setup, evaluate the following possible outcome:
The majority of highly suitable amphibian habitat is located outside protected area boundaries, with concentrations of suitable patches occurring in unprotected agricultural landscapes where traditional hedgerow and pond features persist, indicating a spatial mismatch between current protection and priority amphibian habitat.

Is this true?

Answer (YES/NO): YES